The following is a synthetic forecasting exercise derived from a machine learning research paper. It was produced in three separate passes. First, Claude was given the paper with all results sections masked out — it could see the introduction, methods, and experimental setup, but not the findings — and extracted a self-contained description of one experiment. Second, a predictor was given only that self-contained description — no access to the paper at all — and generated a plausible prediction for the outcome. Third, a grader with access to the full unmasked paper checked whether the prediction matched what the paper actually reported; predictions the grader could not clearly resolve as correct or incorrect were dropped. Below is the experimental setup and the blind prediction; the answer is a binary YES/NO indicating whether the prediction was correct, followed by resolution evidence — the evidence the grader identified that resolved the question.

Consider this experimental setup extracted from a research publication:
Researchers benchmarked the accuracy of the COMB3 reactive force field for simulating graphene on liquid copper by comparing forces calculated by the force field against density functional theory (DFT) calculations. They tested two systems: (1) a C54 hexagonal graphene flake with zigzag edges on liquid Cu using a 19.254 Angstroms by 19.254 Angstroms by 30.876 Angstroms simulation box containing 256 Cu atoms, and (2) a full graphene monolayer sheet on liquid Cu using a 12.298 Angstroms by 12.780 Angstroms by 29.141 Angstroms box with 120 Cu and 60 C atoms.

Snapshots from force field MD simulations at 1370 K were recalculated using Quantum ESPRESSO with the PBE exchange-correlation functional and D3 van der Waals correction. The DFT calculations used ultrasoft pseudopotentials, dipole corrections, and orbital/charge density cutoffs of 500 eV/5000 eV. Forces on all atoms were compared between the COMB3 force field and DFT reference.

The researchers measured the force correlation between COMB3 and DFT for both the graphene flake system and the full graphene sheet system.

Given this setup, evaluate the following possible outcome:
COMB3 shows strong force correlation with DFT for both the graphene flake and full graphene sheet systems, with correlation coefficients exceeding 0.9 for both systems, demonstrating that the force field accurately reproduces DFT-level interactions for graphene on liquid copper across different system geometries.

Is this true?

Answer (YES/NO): NO